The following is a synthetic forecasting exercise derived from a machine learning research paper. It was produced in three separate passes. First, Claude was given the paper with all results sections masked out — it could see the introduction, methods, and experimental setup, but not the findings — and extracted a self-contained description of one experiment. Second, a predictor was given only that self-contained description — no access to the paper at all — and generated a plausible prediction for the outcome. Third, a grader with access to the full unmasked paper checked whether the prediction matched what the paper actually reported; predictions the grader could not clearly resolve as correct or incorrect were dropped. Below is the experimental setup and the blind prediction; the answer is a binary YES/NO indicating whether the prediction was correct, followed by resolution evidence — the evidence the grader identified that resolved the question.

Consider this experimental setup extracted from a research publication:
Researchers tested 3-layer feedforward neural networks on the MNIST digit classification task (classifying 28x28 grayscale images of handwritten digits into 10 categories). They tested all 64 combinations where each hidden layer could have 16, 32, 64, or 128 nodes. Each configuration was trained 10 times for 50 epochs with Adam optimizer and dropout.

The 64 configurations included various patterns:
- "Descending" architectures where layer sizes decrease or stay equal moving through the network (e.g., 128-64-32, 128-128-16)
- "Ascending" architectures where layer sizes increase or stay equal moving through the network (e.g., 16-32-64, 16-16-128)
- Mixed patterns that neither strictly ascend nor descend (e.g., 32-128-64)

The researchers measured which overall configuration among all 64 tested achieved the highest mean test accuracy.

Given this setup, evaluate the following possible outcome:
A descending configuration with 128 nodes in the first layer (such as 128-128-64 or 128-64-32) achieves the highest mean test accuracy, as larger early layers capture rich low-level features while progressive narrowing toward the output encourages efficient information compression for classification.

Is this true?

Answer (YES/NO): YES